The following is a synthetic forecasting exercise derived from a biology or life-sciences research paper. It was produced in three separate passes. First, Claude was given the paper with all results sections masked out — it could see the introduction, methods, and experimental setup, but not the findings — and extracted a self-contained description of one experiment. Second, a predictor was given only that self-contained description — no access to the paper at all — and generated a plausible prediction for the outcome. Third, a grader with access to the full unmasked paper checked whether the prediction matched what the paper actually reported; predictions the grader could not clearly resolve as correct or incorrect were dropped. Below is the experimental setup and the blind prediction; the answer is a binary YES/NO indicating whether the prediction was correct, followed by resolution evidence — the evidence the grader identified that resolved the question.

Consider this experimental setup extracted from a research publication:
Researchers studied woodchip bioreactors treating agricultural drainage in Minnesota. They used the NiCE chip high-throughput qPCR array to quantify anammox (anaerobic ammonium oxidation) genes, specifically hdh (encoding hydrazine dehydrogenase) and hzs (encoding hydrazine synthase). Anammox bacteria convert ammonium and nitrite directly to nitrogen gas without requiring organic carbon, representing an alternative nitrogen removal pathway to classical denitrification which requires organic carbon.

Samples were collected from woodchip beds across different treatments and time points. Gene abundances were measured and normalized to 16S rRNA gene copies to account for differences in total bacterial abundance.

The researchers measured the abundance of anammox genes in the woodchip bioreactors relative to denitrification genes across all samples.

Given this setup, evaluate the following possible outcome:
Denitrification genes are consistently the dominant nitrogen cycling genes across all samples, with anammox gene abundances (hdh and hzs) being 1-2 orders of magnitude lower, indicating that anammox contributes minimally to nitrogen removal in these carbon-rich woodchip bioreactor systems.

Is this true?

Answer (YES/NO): NO